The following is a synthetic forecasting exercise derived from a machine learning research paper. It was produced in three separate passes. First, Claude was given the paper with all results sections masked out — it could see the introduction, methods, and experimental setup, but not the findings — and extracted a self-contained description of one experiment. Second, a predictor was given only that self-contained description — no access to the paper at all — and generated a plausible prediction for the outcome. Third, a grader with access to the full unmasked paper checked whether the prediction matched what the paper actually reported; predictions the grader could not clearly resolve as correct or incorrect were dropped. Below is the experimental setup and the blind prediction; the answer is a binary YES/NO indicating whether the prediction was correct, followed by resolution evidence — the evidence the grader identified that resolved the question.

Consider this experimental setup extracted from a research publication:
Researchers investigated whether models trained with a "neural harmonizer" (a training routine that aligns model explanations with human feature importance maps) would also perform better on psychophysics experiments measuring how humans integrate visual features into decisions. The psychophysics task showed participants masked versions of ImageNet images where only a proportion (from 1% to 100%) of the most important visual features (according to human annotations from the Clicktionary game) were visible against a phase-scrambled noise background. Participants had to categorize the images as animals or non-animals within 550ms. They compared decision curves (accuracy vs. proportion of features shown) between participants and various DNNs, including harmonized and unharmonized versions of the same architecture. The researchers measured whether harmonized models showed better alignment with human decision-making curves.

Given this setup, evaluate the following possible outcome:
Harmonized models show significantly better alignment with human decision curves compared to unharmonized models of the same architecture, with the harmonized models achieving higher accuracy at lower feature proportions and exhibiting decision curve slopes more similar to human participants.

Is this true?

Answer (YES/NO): YES